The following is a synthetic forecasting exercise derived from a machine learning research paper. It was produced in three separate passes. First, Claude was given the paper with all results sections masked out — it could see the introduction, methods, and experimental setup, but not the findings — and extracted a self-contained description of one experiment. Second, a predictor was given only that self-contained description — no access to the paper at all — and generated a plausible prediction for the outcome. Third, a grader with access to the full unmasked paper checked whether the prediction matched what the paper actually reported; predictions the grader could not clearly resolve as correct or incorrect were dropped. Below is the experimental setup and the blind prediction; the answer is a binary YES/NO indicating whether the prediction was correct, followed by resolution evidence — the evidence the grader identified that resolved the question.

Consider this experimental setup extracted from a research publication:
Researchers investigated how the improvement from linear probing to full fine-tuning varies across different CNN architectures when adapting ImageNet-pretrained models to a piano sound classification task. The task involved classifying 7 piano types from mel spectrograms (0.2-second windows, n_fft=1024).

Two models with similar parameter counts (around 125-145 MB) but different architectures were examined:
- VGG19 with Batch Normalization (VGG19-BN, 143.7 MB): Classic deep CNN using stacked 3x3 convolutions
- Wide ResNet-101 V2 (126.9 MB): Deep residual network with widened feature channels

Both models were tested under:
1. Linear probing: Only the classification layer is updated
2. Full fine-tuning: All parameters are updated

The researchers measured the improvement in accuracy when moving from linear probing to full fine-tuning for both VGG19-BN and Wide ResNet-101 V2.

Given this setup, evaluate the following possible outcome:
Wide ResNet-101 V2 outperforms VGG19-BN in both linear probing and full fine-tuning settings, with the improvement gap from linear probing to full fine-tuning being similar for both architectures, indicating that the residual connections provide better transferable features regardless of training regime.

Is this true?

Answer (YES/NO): NO